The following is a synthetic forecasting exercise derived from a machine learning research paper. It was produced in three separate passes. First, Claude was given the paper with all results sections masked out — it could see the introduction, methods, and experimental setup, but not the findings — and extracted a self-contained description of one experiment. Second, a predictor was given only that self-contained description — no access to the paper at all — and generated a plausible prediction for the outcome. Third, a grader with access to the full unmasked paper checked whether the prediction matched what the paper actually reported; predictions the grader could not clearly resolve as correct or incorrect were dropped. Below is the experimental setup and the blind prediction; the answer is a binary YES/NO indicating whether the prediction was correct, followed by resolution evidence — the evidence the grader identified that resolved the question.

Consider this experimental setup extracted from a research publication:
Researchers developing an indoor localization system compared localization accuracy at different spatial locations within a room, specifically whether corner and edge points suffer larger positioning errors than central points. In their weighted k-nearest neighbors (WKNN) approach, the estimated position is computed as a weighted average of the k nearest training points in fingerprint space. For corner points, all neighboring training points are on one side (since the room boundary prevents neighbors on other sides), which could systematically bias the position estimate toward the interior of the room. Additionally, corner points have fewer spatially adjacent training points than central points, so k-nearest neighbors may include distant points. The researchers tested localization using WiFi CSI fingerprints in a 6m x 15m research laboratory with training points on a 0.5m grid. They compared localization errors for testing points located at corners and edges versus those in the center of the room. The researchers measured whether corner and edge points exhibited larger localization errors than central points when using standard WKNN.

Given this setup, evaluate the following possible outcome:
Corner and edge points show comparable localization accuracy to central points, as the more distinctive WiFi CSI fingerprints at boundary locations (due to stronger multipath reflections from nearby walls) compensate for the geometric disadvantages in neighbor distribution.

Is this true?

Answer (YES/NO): NO